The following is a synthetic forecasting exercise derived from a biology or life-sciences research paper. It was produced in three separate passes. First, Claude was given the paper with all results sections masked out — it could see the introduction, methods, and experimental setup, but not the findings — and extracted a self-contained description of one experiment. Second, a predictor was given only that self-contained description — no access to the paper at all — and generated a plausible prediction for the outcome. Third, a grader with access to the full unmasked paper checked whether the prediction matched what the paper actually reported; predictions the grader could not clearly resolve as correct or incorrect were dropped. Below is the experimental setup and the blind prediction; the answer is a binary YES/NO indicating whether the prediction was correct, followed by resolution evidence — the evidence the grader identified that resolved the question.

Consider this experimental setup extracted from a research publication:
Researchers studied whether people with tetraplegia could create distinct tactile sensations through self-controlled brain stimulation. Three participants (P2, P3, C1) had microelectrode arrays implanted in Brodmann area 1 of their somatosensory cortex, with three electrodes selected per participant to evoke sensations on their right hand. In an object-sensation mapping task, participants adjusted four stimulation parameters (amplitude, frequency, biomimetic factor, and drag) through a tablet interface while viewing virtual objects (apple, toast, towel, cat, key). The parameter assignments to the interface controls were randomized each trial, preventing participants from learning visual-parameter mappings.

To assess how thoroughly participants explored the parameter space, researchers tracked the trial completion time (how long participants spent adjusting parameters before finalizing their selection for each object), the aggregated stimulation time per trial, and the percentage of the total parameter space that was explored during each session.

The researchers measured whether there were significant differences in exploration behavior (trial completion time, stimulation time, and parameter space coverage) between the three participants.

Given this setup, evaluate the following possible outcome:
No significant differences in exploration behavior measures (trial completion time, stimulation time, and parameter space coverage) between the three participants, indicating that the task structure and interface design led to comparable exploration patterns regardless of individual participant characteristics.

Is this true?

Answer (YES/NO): NO